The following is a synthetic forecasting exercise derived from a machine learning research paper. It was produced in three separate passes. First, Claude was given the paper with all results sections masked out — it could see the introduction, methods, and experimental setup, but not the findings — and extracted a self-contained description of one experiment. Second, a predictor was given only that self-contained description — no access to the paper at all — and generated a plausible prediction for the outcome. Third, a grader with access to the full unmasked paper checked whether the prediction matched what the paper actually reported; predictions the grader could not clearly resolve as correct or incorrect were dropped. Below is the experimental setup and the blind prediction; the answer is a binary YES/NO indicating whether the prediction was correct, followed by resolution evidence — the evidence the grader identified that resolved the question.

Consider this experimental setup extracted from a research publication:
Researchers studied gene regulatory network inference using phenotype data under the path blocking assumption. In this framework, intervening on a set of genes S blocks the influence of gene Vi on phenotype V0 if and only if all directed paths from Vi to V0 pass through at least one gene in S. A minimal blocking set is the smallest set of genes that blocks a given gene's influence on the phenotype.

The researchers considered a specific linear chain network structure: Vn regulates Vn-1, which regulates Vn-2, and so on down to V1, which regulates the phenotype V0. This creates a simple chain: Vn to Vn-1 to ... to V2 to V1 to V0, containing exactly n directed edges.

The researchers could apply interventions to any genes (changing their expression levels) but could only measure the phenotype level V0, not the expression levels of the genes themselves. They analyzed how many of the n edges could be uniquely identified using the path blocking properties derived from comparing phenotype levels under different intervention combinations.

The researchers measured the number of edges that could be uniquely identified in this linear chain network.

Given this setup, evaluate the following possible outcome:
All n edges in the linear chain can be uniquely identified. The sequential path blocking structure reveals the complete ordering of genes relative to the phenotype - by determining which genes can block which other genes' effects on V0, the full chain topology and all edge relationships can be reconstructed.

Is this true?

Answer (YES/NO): YES